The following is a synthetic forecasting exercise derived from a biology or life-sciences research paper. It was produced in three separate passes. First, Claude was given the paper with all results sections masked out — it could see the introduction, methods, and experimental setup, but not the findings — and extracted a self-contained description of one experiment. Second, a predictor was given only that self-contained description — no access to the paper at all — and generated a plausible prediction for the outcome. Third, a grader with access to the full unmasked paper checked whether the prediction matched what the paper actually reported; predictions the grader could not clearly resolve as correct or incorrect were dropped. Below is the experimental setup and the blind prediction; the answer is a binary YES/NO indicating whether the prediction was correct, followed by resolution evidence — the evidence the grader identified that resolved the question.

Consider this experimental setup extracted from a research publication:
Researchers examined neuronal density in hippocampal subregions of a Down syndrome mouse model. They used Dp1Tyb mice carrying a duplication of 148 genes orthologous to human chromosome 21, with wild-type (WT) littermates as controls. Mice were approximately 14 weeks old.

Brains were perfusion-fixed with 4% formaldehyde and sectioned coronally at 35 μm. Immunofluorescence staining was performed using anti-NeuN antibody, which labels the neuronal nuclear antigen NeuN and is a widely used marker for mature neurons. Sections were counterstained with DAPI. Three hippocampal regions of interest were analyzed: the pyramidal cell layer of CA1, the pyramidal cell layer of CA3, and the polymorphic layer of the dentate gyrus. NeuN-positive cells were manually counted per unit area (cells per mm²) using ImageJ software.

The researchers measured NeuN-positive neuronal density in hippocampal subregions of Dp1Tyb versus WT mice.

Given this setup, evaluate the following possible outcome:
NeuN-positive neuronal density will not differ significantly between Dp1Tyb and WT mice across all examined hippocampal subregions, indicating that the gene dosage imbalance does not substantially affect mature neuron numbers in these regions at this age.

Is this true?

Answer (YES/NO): NO